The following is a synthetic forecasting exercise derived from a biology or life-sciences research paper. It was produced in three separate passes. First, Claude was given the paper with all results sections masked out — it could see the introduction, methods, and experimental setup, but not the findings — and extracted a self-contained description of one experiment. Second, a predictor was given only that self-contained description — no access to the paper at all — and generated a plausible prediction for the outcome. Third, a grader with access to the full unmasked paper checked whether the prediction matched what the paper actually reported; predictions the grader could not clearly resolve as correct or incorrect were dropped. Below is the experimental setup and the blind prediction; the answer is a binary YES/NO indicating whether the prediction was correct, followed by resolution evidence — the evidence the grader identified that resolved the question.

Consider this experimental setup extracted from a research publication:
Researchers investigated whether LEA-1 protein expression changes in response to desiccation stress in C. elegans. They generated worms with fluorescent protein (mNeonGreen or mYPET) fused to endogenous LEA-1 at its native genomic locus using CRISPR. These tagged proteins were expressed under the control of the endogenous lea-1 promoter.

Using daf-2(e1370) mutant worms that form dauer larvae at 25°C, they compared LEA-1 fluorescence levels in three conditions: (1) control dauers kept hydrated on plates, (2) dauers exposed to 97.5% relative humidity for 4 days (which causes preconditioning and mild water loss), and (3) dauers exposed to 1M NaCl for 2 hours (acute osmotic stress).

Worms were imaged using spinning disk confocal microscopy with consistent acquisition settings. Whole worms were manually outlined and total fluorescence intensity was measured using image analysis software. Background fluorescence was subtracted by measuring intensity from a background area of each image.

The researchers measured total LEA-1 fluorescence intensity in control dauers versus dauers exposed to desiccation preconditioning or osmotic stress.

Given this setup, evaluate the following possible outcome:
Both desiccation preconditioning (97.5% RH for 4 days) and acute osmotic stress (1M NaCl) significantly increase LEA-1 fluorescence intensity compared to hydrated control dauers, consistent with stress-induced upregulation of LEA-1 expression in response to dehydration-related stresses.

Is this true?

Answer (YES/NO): NO